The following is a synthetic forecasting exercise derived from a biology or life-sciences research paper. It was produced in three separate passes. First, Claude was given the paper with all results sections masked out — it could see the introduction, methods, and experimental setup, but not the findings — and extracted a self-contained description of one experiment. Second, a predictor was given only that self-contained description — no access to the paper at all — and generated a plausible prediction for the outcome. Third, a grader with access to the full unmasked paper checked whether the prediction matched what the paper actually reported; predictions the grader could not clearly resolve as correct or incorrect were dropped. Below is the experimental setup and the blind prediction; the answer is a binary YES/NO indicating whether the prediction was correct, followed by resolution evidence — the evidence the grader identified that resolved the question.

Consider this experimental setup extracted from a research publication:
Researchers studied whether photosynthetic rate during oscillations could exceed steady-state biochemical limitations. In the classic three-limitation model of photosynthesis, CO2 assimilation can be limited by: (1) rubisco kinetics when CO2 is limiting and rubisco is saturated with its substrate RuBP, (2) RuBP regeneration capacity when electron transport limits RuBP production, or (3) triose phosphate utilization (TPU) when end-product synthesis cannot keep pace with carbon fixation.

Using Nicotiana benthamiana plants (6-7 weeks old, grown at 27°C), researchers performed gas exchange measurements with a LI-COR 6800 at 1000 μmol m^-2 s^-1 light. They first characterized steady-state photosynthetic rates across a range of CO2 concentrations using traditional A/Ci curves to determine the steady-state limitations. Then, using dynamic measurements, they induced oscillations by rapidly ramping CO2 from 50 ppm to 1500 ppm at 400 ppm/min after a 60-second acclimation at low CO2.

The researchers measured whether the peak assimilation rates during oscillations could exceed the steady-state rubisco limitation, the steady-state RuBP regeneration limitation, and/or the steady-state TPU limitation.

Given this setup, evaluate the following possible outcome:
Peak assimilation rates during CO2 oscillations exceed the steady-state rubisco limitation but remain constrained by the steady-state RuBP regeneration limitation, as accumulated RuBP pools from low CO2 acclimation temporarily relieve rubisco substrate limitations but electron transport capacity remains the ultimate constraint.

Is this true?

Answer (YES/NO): NO